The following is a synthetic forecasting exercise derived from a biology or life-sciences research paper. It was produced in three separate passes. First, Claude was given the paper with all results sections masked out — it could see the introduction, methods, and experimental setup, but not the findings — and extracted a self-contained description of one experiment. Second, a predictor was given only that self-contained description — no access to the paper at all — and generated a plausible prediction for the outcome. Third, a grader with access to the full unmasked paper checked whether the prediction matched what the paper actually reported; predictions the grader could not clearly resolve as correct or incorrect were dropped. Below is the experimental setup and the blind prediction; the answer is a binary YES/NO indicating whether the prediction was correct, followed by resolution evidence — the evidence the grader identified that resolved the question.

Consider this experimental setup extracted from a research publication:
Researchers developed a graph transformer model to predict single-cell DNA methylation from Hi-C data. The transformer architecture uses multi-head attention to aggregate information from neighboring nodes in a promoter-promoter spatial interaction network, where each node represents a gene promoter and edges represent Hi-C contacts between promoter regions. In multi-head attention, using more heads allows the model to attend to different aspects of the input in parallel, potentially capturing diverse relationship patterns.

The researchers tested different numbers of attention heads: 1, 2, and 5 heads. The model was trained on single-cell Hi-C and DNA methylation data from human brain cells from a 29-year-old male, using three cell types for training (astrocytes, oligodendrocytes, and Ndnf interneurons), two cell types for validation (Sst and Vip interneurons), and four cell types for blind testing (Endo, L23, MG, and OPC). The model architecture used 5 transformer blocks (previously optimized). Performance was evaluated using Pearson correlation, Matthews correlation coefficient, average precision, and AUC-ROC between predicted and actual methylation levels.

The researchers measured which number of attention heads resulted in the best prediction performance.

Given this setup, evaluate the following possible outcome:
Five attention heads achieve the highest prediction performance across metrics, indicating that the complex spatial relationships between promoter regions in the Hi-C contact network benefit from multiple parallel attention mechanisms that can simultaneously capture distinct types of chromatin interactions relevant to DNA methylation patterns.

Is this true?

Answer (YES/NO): NO